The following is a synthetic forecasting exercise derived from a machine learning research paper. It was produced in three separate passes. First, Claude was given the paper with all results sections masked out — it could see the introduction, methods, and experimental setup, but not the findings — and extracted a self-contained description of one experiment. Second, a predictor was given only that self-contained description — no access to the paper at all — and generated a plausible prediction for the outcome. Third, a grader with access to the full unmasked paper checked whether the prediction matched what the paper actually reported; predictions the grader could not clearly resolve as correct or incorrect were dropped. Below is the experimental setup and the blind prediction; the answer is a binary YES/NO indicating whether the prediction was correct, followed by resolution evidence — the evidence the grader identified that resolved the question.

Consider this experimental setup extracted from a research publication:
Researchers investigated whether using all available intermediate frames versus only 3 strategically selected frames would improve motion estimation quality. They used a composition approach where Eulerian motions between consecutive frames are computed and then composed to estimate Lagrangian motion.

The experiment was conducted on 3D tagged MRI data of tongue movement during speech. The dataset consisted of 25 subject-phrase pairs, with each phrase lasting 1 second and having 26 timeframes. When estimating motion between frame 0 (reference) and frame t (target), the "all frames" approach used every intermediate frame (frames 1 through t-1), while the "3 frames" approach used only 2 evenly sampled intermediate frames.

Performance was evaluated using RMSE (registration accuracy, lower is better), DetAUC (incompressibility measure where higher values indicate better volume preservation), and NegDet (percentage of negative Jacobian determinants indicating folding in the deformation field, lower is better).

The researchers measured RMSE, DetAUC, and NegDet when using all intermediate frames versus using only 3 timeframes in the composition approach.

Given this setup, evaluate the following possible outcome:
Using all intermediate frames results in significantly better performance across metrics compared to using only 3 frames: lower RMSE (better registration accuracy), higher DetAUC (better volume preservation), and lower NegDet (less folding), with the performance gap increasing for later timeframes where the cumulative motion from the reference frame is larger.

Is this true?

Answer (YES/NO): NO